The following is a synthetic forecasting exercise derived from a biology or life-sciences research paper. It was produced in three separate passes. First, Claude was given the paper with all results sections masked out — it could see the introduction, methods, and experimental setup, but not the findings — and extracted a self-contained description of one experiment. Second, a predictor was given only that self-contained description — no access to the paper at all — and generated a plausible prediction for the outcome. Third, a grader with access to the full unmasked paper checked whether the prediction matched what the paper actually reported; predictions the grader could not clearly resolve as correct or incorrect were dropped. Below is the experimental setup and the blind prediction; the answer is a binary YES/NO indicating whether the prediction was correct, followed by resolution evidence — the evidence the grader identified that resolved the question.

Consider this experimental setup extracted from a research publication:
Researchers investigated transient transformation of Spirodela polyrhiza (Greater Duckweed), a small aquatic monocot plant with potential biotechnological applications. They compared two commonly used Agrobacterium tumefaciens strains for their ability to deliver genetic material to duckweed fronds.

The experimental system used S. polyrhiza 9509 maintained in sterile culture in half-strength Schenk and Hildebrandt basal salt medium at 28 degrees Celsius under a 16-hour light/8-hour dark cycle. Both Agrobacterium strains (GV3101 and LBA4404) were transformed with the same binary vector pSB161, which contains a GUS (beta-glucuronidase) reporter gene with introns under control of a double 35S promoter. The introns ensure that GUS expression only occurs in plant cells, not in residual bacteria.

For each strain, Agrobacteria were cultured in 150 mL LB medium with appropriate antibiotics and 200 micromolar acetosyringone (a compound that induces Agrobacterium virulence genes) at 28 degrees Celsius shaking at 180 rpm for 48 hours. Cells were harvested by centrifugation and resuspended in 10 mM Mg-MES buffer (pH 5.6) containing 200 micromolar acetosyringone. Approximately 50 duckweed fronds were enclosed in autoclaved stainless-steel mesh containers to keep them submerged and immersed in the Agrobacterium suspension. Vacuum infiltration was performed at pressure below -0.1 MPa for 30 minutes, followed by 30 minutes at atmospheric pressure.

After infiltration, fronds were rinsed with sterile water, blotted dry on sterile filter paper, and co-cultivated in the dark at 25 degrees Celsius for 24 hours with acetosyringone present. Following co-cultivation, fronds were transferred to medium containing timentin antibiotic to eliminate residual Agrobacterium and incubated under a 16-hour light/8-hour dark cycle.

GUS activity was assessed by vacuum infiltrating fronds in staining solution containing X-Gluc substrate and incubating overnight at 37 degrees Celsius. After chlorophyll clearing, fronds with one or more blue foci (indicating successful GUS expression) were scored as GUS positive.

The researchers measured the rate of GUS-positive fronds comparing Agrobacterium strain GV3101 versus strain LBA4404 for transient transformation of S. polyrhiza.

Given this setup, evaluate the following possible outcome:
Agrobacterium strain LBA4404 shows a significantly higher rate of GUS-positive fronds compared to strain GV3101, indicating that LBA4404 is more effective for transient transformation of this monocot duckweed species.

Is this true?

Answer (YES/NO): NO